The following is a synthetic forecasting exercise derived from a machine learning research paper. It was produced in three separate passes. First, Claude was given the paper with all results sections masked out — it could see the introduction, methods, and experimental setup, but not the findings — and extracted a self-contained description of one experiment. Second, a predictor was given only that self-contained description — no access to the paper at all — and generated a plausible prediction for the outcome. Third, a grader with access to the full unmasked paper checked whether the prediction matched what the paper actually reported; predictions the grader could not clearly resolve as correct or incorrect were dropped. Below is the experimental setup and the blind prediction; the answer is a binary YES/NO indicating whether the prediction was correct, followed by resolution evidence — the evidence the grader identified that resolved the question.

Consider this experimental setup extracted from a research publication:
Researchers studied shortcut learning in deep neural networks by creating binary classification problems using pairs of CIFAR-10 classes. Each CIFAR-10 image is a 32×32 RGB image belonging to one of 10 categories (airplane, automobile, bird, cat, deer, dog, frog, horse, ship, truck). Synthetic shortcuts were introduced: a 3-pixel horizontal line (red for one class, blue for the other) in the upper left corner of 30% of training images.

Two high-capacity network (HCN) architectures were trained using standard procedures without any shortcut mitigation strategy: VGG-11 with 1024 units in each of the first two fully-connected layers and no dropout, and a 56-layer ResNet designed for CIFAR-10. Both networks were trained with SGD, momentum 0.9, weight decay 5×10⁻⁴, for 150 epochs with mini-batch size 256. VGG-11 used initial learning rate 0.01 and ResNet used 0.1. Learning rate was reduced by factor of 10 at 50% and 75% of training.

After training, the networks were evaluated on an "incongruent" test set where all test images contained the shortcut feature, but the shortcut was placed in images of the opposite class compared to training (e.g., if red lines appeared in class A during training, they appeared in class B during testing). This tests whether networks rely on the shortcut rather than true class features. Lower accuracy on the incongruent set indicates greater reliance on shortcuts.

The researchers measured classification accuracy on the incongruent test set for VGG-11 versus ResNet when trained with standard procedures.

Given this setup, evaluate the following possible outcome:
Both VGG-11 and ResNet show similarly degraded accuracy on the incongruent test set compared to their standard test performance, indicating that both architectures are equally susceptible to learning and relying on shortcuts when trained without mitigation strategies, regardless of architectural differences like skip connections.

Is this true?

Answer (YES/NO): NO